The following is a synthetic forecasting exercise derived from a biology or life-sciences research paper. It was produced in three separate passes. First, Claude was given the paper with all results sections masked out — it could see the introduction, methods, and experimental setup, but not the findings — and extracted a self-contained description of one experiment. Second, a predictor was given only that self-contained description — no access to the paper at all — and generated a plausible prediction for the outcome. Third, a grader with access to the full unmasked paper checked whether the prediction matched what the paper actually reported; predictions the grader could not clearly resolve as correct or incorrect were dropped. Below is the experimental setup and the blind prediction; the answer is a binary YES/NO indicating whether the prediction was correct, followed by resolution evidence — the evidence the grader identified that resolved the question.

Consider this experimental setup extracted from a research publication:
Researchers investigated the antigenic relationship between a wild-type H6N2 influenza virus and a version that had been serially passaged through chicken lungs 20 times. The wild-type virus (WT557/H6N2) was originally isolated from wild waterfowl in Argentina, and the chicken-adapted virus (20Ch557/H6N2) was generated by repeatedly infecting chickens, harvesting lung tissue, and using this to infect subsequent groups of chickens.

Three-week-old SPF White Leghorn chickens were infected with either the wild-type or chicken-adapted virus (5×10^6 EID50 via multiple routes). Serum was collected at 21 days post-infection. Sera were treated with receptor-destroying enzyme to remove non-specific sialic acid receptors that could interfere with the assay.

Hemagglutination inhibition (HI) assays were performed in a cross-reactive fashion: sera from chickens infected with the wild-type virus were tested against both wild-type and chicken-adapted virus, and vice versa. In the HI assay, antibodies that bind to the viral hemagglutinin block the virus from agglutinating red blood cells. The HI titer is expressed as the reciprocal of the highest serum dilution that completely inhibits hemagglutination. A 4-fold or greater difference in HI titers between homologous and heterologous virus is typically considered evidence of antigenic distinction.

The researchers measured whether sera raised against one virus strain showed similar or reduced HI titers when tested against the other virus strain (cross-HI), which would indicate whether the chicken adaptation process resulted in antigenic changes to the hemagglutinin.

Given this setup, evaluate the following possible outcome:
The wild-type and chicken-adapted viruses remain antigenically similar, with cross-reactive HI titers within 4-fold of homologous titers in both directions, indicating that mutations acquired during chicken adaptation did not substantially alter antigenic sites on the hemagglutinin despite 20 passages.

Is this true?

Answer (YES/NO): NO